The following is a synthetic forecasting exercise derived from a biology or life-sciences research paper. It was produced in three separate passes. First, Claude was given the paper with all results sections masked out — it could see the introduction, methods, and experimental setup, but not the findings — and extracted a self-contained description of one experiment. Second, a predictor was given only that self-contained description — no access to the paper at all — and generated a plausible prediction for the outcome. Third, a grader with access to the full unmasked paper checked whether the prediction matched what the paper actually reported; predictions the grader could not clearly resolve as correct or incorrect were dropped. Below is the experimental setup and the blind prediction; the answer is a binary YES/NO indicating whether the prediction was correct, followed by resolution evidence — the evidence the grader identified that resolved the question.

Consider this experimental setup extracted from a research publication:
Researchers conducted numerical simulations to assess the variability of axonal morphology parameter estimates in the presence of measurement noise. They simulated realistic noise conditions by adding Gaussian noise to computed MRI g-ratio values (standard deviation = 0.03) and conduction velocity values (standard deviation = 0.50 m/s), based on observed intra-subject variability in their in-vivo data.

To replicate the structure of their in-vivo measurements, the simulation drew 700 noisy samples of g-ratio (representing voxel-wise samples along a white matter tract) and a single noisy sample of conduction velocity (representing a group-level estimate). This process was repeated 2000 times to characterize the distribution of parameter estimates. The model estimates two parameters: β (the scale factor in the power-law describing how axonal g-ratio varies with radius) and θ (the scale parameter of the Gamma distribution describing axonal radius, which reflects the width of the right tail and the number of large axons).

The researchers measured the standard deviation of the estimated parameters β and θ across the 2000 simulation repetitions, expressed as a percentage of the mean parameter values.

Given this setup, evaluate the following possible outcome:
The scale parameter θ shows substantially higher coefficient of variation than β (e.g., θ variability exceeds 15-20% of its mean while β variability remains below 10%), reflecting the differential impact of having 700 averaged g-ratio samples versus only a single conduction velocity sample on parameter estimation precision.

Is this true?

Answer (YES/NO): YES